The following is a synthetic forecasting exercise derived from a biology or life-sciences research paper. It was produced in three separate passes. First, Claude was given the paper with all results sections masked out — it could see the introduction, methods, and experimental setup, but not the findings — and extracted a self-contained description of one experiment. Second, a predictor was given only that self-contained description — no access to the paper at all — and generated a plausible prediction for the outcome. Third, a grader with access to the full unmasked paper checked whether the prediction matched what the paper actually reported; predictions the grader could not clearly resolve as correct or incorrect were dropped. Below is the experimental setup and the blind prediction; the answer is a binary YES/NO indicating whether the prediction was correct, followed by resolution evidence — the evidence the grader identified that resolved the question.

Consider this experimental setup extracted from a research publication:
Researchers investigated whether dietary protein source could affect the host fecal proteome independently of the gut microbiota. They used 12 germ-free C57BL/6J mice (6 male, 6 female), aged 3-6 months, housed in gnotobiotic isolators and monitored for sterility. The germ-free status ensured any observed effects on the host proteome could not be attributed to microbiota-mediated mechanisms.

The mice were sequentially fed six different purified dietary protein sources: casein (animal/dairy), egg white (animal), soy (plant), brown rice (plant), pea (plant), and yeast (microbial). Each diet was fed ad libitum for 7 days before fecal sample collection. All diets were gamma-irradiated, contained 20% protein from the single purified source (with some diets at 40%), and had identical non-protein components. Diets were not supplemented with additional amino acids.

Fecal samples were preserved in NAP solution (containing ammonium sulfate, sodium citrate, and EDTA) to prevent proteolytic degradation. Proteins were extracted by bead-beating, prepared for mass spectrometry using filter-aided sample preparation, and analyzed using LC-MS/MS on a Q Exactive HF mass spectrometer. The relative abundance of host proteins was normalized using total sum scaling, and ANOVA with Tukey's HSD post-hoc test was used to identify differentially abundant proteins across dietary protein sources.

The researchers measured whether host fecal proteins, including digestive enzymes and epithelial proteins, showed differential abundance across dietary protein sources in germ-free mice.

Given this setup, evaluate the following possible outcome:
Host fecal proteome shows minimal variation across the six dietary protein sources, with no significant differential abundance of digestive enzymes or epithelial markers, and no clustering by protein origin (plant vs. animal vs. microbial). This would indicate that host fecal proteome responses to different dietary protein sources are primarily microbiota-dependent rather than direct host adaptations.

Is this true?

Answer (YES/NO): NO